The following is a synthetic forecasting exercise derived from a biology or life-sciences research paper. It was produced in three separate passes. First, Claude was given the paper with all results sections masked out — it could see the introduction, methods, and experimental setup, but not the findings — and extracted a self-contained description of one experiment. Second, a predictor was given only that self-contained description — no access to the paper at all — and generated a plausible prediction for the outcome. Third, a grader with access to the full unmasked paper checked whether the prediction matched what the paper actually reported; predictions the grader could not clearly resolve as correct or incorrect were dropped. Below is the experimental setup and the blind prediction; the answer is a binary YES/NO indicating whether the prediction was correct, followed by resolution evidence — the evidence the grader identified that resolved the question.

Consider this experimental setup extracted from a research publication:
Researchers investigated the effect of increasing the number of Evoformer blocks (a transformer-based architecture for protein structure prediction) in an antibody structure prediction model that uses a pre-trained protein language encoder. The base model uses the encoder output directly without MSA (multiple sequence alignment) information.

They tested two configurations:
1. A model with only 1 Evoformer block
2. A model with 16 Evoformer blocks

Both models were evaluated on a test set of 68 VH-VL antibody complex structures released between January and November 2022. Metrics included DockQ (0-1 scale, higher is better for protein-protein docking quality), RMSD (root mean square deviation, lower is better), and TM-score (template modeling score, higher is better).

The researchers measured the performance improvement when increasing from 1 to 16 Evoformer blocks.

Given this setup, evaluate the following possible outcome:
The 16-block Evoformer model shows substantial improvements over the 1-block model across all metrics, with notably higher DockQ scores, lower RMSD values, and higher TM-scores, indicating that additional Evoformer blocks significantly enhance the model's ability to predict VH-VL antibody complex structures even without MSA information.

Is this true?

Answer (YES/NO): NO